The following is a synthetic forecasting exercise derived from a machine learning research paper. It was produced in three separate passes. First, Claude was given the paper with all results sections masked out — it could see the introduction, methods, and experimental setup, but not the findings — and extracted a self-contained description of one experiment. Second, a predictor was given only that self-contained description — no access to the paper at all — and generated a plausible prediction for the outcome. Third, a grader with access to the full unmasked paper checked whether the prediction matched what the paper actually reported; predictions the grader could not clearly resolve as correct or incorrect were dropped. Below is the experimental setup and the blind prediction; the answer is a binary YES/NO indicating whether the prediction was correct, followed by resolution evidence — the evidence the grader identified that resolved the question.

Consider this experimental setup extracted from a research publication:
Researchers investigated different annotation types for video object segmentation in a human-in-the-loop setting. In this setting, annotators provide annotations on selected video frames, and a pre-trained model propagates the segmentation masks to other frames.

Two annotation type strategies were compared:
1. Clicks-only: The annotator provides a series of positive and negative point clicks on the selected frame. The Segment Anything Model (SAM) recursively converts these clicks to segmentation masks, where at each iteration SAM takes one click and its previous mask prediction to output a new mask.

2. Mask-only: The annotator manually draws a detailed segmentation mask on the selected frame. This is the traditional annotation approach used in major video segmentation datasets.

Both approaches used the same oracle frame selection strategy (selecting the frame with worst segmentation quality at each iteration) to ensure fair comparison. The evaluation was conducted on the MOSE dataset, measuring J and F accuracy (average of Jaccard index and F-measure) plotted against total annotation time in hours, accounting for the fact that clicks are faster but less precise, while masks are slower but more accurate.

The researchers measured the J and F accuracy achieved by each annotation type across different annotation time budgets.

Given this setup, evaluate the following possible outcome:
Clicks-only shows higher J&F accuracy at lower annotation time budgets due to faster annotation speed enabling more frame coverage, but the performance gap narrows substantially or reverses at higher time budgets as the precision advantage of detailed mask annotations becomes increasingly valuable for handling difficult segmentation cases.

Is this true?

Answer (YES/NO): YES